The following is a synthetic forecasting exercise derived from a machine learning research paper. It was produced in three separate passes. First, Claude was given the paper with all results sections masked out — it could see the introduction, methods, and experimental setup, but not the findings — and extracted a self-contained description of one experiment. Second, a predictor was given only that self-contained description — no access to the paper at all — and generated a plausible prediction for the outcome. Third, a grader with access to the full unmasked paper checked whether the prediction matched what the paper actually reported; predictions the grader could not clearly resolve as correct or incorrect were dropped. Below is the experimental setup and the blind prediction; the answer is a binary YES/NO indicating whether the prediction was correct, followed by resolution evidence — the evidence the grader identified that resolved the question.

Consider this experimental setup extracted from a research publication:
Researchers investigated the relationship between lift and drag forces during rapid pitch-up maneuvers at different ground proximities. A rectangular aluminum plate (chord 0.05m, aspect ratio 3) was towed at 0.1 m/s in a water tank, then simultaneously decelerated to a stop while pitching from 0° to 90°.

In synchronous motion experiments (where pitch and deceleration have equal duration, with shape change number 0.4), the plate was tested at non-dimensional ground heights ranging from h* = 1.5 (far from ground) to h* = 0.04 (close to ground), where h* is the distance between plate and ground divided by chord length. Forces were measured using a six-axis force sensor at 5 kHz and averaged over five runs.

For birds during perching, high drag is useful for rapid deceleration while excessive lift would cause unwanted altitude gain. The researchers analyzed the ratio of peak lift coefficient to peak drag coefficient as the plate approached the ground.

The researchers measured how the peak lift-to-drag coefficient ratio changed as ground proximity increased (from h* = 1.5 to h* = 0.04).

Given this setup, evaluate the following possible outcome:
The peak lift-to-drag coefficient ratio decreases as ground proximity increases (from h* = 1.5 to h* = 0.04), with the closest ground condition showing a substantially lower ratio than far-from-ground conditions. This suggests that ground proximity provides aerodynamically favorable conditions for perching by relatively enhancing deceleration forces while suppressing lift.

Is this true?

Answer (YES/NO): NO